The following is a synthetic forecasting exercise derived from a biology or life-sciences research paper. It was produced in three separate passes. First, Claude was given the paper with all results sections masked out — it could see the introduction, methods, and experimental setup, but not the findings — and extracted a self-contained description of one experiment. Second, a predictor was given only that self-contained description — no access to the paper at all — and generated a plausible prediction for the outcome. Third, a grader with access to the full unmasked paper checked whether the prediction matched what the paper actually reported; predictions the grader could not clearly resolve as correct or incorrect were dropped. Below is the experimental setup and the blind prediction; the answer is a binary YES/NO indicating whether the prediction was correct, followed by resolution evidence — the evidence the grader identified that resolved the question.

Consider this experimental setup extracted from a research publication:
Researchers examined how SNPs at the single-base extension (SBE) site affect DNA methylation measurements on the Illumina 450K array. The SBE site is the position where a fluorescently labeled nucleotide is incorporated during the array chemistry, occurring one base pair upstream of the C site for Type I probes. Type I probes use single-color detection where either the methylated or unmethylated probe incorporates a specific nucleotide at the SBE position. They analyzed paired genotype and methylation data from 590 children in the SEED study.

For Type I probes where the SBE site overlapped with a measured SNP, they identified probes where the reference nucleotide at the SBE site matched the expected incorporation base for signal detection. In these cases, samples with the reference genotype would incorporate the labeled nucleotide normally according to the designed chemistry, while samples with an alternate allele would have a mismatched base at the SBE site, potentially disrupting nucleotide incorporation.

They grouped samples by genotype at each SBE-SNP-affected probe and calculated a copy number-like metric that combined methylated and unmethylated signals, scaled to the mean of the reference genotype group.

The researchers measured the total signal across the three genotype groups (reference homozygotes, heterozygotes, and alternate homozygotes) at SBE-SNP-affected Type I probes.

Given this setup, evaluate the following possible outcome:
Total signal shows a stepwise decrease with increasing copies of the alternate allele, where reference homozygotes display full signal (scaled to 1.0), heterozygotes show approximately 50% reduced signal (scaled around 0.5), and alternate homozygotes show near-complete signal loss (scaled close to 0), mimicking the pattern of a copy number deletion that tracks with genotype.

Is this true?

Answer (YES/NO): NO